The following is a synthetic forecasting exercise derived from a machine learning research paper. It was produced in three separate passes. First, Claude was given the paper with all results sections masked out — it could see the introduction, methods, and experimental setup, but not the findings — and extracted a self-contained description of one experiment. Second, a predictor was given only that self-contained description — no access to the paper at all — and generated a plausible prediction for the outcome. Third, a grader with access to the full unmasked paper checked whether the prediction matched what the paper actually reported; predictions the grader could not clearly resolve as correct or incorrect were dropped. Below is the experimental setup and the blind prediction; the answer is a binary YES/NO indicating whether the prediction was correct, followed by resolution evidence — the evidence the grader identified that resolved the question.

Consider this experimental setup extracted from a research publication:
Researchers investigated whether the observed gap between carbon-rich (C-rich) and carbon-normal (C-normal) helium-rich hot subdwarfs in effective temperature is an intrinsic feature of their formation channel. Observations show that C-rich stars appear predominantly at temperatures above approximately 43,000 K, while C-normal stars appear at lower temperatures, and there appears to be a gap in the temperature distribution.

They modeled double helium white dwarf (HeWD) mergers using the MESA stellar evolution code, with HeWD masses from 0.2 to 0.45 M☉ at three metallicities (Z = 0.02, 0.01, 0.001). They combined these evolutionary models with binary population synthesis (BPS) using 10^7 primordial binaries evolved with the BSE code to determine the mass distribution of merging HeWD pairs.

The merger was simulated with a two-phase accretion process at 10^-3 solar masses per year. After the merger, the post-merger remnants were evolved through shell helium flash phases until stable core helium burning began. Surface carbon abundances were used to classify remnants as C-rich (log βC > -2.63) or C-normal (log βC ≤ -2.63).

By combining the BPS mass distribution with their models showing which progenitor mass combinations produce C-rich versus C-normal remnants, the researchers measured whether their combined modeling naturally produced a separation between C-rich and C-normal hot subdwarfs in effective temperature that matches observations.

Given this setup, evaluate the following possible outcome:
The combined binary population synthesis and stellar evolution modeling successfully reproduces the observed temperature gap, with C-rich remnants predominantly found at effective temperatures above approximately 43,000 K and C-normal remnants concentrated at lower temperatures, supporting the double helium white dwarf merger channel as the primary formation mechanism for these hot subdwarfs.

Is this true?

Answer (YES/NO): YES